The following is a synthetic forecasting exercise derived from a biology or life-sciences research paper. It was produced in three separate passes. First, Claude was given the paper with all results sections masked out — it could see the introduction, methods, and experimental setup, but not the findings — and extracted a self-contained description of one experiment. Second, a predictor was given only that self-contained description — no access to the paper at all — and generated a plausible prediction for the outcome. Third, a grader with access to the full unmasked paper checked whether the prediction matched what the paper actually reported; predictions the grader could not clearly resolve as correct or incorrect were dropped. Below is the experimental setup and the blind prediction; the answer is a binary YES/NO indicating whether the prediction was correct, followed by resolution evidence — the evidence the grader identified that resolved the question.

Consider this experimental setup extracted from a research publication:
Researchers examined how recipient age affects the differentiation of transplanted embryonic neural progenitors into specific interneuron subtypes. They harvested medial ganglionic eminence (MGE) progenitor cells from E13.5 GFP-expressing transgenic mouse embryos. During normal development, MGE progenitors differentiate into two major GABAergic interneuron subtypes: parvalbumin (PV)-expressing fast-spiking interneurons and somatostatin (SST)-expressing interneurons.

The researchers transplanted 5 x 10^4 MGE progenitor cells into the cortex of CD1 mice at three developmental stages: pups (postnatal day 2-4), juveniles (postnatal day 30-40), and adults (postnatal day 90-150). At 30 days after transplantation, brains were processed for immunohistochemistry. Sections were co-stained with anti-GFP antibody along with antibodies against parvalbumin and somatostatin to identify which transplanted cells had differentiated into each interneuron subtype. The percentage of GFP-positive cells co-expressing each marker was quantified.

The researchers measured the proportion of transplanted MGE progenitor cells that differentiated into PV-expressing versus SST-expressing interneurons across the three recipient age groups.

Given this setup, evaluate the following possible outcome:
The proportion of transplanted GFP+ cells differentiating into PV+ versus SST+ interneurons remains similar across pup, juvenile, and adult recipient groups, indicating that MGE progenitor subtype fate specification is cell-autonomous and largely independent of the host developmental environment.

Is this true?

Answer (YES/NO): NO